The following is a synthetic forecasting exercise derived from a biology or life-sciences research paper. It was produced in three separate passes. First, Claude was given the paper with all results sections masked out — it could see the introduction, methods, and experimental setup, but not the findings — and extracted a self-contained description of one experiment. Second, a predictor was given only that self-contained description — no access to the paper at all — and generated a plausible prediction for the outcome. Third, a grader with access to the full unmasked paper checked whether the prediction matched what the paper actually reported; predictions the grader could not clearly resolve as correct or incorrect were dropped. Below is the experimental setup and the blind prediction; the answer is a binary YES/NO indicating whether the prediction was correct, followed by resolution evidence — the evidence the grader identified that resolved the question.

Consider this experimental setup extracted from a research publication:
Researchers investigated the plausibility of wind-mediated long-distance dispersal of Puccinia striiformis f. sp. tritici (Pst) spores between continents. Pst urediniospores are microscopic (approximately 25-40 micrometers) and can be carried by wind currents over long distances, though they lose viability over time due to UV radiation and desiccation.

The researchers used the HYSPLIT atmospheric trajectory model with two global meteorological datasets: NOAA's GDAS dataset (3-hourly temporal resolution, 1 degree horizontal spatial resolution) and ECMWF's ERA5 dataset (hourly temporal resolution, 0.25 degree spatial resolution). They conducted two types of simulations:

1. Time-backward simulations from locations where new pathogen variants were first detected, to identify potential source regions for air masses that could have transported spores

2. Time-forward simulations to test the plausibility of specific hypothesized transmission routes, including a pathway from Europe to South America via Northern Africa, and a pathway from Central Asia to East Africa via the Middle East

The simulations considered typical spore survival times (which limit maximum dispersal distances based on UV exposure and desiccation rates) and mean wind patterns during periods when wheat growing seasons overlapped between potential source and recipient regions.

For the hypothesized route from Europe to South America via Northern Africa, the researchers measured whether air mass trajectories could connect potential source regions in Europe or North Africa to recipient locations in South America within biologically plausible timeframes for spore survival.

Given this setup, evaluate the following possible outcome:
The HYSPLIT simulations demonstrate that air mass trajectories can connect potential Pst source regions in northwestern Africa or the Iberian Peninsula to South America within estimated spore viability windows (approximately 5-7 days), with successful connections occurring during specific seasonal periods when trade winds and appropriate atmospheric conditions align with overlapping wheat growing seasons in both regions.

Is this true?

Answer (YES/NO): NO